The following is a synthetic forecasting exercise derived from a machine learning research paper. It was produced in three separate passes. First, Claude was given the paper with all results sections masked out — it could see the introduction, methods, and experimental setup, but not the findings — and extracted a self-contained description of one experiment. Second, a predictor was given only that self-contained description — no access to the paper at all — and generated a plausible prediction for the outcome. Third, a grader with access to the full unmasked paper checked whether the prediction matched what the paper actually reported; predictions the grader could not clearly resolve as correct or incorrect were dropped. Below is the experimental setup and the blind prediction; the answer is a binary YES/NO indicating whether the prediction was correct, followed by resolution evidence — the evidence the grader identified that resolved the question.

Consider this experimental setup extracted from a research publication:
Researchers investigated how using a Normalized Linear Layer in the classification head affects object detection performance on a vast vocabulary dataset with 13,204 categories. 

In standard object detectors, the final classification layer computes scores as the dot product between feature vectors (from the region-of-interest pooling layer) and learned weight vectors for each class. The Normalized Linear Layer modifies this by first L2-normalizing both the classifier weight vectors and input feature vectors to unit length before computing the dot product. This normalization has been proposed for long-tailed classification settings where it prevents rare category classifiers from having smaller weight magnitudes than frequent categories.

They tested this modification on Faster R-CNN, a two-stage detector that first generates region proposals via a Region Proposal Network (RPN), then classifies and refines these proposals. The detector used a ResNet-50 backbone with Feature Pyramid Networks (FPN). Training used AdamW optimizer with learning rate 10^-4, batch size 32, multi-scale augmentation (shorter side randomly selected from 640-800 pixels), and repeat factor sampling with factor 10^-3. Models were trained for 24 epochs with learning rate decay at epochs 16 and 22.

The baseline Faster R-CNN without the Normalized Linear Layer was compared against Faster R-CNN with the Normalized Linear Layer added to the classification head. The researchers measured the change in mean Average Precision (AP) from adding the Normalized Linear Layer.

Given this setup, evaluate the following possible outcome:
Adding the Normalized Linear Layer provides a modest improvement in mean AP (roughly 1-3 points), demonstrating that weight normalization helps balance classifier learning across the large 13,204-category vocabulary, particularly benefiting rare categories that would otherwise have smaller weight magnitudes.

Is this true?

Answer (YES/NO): NO